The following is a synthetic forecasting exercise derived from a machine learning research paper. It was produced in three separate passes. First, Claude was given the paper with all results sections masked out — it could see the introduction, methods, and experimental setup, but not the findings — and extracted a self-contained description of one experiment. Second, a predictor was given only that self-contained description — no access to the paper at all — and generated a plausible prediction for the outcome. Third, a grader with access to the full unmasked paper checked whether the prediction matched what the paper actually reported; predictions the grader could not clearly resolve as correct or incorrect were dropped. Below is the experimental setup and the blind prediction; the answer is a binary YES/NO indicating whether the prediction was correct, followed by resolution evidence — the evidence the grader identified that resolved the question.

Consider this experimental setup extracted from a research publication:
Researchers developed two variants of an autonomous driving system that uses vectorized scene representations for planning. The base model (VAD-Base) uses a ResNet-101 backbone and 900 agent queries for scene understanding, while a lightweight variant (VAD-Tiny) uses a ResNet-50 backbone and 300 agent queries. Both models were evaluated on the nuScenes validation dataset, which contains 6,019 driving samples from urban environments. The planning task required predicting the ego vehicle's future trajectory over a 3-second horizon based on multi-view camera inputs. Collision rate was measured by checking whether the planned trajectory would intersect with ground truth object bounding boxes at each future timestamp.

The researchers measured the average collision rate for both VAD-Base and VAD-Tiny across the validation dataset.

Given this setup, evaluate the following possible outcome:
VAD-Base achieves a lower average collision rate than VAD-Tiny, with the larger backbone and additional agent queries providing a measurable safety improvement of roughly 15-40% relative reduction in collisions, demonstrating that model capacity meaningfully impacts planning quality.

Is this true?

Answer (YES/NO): NO